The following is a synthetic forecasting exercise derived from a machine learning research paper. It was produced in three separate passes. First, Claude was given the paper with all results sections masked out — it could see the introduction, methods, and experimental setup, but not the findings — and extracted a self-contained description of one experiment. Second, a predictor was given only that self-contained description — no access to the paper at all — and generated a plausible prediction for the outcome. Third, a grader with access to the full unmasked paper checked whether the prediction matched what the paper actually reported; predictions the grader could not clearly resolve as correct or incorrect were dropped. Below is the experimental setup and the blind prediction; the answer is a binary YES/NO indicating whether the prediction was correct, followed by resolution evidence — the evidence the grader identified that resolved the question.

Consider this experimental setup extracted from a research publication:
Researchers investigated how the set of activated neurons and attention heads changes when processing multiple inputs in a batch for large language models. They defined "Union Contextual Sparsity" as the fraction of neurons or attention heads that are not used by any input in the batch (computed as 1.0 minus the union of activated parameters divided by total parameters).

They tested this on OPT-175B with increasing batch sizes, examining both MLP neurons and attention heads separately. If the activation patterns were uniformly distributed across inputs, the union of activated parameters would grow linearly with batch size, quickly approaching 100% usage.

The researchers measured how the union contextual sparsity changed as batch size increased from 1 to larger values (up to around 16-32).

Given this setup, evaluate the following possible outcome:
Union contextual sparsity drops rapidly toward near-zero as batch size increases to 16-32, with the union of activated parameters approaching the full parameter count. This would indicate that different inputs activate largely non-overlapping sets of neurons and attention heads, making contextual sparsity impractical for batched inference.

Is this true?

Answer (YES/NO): NO